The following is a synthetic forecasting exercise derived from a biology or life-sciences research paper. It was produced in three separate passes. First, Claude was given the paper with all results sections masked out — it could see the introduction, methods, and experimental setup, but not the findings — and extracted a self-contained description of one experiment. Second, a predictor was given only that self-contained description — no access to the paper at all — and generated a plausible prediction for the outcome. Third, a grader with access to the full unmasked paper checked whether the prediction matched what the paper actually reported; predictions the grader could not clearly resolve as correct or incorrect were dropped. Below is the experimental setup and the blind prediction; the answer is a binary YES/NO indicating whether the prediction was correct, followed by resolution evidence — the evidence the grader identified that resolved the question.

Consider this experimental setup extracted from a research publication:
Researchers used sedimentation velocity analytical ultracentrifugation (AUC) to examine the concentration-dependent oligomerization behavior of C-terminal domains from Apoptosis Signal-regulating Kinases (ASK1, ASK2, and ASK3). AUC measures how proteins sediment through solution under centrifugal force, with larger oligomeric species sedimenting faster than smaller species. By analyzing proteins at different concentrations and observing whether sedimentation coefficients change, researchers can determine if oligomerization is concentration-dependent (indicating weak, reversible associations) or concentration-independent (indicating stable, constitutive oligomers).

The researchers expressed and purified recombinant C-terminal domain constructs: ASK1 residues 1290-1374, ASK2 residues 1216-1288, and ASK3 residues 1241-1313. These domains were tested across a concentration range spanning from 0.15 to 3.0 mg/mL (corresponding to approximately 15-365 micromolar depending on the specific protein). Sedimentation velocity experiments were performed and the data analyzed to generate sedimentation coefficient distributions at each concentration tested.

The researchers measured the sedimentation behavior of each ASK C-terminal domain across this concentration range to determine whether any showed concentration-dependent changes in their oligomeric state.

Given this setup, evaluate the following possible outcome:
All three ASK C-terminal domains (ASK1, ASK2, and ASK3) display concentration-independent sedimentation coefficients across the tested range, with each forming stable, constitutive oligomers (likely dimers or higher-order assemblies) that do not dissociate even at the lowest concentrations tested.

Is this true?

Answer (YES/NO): NO